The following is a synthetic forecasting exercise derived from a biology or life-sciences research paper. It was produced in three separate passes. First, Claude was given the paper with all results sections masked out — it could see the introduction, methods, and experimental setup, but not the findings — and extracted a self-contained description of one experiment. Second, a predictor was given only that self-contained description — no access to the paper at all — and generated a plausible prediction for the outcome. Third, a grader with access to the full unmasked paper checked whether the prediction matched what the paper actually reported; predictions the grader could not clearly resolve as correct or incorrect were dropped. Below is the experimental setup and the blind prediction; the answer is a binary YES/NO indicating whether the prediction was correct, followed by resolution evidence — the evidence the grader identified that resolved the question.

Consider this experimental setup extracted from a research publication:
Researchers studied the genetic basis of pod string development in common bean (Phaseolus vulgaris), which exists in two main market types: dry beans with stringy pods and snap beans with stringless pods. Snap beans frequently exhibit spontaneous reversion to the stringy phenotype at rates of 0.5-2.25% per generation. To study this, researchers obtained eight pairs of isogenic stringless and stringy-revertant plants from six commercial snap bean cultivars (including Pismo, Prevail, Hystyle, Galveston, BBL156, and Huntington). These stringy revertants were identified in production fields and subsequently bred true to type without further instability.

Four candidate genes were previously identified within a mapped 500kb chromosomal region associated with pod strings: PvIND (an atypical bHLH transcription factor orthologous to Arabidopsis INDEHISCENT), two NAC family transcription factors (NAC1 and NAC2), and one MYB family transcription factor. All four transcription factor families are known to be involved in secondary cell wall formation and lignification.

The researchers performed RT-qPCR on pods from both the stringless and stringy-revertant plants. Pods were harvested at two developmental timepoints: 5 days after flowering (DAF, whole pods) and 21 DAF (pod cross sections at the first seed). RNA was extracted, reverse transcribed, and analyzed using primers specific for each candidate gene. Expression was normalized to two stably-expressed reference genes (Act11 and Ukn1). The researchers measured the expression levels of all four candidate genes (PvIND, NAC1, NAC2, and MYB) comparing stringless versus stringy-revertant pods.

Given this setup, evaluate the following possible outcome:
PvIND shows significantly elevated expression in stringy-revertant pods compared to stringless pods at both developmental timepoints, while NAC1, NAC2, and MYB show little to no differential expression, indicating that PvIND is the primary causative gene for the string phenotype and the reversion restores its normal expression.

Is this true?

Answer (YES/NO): NO